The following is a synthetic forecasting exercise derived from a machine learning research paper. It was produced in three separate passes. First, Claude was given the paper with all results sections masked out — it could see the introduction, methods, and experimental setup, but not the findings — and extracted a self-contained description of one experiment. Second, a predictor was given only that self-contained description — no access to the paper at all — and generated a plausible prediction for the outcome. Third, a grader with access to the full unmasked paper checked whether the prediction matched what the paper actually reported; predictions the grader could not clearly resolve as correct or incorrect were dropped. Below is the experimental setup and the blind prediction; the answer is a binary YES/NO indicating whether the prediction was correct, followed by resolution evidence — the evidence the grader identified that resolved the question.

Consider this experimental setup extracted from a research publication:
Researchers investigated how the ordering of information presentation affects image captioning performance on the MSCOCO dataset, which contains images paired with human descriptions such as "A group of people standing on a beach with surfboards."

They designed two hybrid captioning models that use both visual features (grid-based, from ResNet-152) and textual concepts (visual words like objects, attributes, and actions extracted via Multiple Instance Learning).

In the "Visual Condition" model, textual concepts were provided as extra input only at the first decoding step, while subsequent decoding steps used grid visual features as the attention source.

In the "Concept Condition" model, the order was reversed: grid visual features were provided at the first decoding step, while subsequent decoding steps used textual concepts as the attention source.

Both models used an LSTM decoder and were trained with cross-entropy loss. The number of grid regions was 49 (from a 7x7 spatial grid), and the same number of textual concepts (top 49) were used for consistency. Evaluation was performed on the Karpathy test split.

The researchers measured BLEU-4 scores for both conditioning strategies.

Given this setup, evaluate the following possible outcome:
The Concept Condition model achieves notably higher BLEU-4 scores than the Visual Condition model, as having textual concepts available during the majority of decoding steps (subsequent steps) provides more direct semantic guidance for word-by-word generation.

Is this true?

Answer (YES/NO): NO